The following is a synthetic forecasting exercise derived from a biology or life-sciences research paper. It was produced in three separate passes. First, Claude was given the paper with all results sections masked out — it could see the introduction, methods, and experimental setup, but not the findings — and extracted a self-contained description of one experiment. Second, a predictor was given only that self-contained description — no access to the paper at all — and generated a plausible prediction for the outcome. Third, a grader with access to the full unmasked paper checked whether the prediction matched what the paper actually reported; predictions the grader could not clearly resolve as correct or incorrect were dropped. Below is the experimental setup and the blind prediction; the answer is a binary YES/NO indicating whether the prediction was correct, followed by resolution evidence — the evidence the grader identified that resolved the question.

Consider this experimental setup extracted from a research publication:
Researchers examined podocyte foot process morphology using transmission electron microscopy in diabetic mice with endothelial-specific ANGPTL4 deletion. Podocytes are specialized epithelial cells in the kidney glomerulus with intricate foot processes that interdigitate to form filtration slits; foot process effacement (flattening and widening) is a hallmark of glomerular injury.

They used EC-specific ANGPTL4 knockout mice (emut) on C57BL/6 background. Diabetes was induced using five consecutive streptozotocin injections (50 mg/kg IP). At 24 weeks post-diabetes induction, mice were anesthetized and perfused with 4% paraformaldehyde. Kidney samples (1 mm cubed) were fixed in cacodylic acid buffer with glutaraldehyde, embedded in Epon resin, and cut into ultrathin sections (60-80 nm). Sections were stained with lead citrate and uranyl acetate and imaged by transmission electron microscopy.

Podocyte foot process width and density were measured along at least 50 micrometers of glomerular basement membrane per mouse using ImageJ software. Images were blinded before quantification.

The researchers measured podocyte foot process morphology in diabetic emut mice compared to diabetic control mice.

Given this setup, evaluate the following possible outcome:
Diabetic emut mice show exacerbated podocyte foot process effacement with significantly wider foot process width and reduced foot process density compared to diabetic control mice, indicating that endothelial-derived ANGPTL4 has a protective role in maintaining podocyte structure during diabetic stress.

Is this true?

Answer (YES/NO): NO